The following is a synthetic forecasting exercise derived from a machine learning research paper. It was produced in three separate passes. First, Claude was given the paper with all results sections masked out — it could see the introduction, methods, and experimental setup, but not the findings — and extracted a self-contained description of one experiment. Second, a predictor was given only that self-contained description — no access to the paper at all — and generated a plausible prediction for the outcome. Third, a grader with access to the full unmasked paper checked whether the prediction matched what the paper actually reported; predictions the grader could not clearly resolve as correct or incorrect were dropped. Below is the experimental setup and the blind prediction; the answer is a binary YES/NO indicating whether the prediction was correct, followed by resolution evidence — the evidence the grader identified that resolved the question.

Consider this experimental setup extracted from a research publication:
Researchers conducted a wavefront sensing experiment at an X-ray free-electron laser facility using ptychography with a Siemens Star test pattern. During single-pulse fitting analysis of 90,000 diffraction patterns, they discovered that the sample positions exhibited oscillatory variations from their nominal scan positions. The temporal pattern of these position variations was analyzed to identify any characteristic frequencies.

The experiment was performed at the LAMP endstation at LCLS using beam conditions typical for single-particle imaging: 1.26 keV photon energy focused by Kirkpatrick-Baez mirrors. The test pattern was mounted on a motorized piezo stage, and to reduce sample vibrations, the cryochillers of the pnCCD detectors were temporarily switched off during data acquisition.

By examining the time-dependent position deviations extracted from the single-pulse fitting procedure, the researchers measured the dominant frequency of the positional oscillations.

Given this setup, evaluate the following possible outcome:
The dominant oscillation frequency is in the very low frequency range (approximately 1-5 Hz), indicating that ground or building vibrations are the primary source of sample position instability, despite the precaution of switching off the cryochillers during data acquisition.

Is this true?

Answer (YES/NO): NO